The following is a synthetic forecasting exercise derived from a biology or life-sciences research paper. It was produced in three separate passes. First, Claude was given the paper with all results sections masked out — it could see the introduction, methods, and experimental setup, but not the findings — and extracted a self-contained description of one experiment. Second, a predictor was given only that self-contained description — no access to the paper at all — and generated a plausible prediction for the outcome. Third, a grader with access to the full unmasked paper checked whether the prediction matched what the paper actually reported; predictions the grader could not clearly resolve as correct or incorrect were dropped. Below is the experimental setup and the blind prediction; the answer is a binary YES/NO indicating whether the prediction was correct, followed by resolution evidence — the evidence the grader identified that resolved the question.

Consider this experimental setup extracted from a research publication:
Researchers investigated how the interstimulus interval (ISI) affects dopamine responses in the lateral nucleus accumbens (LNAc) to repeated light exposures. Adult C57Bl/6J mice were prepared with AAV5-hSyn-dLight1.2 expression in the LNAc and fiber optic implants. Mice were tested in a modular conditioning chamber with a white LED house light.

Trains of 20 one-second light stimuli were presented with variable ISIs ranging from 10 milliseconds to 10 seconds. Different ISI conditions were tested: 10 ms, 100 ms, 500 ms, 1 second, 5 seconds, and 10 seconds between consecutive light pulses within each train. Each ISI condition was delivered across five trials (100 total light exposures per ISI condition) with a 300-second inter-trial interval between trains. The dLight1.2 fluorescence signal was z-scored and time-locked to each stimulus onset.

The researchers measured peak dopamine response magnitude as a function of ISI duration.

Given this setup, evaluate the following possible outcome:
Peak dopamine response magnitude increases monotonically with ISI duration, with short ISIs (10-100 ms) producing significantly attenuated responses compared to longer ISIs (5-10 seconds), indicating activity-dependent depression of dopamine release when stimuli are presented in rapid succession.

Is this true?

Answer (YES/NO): YES